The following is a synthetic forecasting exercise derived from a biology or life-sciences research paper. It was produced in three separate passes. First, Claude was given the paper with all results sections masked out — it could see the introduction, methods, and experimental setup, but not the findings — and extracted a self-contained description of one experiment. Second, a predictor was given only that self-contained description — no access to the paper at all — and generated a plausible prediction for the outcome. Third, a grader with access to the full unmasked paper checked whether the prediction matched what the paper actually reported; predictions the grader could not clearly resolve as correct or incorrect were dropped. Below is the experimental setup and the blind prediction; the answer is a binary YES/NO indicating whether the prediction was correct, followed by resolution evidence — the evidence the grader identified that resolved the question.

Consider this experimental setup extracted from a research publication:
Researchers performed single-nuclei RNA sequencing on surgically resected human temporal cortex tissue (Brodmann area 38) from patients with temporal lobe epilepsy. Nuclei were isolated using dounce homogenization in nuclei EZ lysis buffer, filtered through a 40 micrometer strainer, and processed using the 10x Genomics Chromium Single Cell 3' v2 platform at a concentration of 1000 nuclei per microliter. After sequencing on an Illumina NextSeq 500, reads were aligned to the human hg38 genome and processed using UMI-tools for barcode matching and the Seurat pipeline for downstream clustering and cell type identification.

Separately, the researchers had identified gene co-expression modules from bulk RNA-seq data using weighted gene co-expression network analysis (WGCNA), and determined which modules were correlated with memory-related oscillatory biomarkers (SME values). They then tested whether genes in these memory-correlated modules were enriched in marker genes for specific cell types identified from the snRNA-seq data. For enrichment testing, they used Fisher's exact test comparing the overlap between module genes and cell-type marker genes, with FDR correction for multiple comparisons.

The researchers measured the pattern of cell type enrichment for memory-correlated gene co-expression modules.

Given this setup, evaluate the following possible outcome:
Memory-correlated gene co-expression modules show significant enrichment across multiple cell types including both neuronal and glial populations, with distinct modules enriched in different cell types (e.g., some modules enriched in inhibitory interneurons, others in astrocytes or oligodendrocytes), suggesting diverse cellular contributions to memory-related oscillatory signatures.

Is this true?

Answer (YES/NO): NO